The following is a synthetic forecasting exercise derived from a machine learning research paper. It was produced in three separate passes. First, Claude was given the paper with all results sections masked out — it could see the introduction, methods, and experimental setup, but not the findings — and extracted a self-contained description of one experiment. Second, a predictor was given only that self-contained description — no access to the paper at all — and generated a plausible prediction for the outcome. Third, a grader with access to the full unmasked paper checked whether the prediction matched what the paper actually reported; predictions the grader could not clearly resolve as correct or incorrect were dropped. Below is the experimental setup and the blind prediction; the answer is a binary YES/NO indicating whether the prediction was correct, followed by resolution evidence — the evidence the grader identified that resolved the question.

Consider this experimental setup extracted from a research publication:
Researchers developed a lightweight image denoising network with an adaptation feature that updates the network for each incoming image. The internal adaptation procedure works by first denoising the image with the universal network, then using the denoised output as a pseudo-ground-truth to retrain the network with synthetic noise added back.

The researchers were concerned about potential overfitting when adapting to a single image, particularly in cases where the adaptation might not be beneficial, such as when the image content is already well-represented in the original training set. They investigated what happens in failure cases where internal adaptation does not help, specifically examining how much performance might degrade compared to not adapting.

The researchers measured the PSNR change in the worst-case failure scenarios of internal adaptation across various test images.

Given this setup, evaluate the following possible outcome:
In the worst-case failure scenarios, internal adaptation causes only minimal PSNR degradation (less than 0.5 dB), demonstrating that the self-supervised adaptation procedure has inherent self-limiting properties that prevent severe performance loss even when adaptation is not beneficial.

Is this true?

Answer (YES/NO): YES